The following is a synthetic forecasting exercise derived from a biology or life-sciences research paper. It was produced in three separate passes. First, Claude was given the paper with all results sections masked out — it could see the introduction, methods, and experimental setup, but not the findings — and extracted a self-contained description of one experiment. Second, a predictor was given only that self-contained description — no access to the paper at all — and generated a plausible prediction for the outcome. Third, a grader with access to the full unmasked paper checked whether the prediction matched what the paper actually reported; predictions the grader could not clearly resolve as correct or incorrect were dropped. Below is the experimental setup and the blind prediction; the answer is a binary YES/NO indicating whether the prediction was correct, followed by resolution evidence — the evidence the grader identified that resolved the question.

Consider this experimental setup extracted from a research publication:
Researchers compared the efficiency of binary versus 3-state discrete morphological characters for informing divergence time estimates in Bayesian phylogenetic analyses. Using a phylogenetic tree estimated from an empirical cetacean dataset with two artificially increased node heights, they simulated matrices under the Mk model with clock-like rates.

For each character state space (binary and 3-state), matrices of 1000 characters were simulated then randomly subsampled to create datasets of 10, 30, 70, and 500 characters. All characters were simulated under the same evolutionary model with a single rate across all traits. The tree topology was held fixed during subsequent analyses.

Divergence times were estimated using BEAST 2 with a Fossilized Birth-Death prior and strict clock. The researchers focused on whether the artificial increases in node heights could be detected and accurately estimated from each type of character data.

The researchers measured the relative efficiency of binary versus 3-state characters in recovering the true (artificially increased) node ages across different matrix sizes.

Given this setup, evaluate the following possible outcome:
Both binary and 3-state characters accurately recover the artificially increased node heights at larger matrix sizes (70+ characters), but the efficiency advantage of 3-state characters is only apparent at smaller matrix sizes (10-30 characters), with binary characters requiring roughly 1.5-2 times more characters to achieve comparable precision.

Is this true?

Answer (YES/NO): NO